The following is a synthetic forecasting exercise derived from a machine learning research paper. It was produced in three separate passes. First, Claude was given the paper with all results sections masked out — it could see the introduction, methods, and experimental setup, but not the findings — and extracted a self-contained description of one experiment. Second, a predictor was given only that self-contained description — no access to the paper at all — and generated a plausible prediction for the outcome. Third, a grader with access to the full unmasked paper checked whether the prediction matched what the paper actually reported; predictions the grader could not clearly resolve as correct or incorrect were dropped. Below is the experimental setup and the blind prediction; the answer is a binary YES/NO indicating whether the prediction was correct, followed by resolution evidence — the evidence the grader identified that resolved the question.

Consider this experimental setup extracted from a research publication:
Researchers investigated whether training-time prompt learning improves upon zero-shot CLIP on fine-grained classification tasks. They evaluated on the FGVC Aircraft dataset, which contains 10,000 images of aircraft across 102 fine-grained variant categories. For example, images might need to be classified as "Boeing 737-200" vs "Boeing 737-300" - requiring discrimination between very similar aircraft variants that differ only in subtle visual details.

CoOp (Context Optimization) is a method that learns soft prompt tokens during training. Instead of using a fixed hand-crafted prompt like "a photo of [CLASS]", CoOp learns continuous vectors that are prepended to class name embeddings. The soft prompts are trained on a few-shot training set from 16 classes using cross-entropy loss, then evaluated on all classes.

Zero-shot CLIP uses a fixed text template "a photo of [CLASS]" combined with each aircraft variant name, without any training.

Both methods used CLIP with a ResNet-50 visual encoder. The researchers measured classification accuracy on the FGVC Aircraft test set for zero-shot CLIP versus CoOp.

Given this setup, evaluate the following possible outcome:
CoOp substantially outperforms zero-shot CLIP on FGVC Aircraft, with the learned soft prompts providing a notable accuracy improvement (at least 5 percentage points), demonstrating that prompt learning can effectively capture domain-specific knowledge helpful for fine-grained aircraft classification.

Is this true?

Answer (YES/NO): NO